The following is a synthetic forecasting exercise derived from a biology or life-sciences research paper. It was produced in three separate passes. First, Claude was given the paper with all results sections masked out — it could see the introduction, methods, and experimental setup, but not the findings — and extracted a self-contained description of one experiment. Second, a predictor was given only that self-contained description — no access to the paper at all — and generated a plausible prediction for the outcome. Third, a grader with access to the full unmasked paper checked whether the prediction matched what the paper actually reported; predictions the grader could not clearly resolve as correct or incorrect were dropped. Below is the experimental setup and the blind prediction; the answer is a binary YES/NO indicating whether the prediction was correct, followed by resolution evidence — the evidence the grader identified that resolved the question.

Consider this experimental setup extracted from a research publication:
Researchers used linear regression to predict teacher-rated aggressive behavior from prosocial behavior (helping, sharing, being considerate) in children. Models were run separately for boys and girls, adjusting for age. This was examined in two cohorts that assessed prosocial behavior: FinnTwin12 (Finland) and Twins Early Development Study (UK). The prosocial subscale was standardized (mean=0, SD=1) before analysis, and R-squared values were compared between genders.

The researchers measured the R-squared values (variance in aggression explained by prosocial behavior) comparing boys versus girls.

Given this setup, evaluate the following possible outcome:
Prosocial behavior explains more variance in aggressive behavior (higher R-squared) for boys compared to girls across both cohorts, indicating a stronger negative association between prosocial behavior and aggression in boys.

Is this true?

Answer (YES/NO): YES